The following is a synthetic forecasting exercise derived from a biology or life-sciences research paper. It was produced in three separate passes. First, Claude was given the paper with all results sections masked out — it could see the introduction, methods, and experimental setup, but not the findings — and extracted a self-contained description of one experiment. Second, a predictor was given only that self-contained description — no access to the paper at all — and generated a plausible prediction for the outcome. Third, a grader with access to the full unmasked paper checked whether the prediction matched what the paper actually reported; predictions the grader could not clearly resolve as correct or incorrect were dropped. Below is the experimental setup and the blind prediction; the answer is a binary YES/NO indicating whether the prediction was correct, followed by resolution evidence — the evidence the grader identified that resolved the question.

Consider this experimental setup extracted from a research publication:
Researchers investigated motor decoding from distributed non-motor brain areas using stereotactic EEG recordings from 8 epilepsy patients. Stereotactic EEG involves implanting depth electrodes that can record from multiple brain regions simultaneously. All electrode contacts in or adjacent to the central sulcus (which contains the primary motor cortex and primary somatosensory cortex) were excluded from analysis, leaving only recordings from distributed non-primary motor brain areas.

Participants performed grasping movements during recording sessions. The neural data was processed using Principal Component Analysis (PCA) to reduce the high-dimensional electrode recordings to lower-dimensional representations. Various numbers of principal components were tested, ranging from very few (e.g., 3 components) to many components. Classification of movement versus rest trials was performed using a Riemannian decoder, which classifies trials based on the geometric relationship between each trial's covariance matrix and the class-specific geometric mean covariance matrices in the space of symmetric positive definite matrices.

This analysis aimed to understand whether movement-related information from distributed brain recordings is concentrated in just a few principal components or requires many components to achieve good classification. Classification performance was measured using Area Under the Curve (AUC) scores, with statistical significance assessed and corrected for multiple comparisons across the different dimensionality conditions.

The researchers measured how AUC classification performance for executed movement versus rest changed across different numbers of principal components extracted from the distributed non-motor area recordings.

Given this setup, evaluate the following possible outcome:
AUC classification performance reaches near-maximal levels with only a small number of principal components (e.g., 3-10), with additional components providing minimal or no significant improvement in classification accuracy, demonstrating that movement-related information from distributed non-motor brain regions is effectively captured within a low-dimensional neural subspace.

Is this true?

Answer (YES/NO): NO